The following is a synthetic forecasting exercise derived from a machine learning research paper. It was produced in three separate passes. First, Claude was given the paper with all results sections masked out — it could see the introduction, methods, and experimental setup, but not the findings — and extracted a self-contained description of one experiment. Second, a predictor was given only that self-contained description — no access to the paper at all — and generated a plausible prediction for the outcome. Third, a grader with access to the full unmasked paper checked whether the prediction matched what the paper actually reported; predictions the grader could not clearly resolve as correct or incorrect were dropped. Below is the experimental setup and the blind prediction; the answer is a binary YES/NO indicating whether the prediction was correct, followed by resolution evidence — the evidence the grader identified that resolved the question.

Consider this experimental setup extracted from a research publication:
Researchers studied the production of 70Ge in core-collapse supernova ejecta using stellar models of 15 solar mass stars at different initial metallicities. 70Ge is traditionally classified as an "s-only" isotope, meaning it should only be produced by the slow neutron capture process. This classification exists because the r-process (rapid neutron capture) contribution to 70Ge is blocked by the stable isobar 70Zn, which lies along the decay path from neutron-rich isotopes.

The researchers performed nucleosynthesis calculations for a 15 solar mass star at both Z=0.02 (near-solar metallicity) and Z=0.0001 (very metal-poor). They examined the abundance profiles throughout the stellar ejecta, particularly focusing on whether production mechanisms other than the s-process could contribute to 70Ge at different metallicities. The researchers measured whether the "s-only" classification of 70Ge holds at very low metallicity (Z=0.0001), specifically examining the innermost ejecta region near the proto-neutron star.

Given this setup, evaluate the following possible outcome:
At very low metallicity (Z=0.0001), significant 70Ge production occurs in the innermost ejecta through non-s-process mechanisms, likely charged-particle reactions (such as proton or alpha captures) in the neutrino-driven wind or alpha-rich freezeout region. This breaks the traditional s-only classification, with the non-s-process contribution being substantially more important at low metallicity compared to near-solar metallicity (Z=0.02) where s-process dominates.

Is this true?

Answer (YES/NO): YES